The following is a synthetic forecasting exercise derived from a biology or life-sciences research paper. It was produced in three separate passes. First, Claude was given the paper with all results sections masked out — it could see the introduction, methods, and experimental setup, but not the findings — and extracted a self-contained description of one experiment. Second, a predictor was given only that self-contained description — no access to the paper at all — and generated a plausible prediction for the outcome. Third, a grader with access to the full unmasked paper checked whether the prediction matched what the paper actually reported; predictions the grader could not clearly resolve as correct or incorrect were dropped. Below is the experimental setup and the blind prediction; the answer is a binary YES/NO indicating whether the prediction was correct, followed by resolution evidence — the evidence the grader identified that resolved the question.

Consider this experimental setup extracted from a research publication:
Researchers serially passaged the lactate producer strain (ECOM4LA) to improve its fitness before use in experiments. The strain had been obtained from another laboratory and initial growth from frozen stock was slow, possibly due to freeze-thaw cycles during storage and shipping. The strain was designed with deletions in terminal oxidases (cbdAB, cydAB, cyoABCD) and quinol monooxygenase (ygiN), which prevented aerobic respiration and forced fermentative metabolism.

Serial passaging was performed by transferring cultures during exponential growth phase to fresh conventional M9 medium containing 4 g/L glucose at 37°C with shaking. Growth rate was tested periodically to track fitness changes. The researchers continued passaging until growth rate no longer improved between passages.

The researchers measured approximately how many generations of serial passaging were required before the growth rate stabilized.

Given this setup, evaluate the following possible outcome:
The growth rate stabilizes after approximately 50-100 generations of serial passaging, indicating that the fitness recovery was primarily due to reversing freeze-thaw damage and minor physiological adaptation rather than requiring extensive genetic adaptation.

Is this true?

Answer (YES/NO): NO